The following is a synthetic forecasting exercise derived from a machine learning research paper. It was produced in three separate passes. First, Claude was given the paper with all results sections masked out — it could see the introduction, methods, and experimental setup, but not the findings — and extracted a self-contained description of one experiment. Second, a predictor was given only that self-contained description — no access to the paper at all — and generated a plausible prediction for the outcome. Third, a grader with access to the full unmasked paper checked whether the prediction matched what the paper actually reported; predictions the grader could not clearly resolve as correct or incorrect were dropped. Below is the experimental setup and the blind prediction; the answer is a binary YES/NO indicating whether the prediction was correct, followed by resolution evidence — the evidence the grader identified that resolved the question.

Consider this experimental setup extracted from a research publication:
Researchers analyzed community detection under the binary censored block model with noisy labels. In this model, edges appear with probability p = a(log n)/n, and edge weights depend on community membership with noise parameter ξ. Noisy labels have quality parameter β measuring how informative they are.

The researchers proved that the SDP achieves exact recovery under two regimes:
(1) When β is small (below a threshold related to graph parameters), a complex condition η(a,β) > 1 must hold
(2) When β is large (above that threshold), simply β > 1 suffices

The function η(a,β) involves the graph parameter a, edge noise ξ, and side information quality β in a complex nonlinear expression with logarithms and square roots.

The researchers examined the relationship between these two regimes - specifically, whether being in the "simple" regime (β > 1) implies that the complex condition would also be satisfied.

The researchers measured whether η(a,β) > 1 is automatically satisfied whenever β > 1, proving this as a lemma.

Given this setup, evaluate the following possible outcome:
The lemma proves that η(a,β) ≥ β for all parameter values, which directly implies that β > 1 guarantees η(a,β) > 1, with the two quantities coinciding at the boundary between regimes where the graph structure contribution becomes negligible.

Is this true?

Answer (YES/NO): YES